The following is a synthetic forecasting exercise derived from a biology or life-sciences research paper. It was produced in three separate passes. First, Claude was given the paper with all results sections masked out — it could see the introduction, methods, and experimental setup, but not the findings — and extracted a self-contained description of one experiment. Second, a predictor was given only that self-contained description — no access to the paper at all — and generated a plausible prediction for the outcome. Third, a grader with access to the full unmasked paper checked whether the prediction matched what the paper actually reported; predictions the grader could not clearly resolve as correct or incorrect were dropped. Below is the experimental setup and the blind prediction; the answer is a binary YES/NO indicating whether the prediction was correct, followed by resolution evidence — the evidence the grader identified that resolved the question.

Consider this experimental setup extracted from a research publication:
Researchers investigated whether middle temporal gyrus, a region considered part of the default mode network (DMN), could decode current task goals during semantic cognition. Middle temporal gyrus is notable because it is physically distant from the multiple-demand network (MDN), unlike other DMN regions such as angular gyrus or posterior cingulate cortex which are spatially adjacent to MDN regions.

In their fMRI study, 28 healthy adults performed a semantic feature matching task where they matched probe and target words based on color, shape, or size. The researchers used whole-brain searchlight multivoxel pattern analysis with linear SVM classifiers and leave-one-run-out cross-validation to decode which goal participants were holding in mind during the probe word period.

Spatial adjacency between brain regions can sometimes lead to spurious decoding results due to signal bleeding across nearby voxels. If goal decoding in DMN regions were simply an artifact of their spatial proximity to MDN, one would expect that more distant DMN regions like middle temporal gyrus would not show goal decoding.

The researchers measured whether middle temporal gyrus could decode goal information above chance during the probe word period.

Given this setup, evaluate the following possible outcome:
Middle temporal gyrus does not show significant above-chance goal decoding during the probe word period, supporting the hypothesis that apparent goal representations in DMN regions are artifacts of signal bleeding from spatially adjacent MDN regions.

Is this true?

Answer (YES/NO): NO